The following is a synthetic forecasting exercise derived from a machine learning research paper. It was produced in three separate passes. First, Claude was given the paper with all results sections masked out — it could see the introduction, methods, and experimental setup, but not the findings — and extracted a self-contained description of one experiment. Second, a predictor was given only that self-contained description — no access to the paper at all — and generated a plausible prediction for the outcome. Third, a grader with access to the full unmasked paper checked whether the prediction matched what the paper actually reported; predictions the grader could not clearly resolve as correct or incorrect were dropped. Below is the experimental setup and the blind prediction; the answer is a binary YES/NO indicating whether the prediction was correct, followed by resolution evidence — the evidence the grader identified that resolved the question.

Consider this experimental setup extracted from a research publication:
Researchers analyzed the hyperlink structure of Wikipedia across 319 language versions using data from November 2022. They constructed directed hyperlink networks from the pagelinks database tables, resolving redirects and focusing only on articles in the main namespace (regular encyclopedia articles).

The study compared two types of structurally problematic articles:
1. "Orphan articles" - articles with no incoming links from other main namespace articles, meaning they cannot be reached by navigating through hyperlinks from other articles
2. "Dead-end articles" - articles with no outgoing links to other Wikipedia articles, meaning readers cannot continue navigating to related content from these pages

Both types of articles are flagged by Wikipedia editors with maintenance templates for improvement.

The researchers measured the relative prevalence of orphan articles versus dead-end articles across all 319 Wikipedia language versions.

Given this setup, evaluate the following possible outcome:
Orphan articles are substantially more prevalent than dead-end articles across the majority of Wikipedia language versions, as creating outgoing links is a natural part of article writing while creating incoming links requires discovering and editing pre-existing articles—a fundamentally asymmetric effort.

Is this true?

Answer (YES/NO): YES